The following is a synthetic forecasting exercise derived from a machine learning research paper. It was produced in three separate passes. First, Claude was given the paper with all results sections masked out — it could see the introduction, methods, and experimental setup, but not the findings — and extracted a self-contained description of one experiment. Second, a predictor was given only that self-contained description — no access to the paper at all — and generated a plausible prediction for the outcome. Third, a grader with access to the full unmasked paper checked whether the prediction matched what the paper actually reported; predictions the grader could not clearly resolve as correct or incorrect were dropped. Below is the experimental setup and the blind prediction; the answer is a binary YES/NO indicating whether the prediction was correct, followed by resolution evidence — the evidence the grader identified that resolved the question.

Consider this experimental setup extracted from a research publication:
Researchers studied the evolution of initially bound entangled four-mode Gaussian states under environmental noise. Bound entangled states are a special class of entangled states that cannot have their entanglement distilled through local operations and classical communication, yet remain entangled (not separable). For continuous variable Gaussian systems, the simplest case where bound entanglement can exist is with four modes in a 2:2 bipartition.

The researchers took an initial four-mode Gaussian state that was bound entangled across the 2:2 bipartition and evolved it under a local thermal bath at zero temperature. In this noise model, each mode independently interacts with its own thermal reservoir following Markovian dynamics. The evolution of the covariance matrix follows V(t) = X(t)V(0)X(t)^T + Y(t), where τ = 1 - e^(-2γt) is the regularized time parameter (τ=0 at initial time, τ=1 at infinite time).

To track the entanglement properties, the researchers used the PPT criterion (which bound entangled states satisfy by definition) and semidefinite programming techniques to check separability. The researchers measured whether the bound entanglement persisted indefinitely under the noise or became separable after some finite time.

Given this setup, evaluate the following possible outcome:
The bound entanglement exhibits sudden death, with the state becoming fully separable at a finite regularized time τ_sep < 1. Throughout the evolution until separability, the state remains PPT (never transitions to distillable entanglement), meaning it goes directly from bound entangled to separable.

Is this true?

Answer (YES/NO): YES